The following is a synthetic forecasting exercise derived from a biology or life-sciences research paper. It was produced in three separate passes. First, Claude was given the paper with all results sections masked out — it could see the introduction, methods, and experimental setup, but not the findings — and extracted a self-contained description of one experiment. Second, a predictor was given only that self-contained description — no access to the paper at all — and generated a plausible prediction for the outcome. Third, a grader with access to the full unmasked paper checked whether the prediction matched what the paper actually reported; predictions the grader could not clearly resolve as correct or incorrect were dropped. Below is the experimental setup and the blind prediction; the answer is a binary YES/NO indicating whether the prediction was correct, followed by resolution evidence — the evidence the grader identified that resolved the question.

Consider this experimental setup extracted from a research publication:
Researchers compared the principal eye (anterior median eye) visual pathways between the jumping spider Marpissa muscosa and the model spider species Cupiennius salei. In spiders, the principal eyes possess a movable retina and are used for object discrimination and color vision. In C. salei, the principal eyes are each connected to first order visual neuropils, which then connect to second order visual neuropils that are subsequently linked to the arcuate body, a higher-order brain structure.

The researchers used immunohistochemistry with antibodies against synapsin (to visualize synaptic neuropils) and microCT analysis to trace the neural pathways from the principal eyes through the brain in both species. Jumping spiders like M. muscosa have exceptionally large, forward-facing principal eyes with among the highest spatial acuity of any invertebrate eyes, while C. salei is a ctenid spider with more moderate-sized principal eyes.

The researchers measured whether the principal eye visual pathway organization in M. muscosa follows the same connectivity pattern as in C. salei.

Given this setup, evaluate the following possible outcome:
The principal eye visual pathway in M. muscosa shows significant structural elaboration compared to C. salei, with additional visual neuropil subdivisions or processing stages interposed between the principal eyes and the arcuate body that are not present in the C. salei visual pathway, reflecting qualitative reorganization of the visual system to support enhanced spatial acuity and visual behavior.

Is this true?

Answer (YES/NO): NO